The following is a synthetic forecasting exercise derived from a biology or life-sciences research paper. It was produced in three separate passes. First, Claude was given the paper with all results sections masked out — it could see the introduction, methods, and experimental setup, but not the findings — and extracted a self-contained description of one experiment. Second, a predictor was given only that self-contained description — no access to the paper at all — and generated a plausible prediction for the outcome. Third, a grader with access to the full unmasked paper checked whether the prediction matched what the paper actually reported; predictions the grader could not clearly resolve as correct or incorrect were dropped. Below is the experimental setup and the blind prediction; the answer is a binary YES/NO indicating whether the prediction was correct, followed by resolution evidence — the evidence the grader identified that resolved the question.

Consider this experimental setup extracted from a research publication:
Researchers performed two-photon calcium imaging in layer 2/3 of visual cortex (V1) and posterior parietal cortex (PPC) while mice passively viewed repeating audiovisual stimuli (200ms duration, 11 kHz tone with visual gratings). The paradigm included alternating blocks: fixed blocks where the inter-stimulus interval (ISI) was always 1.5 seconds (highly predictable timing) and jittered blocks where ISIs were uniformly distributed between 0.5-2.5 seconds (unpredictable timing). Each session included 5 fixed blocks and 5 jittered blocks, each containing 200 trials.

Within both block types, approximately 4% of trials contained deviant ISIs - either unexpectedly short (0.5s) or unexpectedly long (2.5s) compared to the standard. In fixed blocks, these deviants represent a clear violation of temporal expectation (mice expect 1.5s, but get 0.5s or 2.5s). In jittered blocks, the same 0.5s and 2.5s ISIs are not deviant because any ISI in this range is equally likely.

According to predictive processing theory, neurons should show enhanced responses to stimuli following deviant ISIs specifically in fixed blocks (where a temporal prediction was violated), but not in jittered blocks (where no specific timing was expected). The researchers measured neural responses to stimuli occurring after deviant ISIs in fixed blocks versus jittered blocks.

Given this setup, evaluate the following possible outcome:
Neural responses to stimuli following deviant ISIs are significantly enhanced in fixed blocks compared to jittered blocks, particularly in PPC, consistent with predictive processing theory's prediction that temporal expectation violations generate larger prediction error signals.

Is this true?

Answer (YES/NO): NO